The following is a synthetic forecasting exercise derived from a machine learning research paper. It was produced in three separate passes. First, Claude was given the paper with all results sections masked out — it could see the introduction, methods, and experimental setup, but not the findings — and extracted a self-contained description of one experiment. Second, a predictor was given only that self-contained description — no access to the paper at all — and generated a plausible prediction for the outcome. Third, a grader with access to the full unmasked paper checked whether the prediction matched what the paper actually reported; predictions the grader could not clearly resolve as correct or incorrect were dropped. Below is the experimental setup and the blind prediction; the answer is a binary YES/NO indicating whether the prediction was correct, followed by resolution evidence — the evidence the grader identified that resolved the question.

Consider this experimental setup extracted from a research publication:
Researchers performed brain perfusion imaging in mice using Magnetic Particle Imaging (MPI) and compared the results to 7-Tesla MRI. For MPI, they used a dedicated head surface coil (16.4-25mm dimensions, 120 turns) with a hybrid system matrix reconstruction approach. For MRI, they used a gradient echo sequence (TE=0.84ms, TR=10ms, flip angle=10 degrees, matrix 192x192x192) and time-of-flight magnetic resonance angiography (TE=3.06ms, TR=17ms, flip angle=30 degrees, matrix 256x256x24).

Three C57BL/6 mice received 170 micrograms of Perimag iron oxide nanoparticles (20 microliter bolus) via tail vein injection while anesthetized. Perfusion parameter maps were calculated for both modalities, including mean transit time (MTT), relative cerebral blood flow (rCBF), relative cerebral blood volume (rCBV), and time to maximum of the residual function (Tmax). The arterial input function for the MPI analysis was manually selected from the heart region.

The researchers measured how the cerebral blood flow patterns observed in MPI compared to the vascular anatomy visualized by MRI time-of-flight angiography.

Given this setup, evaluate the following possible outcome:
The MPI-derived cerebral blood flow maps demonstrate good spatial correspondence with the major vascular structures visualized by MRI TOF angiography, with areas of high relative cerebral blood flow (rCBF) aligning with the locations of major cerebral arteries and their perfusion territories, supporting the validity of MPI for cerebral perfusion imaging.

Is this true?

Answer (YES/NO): YES